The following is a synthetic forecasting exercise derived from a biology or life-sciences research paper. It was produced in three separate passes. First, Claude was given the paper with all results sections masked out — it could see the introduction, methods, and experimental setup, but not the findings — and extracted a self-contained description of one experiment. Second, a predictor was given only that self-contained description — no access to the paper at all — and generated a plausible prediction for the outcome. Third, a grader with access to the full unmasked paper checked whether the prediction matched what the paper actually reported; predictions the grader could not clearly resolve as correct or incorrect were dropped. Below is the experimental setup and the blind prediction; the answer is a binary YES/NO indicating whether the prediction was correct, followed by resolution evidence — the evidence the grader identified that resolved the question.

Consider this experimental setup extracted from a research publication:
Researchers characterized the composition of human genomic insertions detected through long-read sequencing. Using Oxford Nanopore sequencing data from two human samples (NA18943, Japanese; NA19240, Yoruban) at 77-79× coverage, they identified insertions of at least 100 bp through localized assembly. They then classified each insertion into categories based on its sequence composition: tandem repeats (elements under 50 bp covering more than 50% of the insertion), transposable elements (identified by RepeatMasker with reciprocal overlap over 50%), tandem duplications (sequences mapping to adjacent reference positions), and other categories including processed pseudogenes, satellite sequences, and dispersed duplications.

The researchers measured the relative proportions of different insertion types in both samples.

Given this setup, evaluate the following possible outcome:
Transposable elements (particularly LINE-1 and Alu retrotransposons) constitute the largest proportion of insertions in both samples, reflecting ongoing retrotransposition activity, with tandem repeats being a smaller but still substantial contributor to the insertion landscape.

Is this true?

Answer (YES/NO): NO